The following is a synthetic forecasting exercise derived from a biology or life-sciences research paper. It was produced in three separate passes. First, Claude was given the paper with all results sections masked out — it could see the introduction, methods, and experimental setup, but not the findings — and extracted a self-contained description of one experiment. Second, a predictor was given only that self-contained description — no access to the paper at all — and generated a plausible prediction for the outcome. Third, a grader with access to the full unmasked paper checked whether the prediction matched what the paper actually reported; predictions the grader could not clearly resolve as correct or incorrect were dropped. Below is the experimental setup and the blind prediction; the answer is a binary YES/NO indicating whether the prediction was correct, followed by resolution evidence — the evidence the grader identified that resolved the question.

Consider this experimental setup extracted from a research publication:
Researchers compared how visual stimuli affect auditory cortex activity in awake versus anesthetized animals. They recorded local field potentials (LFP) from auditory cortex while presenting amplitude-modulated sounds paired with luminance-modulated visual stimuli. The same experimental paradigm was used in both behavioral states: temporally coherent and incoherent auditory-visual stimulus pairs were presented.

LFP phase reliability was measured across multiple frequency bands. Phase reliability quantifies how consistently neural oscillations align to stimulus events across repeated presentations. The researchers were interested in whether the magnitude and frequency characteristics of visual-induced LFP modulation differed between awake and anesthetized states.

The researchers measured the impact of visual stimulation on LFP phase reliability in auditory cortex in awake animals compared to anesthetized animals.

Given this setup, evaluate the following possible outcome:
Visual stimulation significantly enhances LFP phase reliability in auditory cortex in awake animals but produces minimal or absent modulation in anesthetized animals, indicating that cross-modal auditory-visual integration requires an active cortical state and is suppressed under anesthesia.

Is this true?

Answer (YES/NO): NO